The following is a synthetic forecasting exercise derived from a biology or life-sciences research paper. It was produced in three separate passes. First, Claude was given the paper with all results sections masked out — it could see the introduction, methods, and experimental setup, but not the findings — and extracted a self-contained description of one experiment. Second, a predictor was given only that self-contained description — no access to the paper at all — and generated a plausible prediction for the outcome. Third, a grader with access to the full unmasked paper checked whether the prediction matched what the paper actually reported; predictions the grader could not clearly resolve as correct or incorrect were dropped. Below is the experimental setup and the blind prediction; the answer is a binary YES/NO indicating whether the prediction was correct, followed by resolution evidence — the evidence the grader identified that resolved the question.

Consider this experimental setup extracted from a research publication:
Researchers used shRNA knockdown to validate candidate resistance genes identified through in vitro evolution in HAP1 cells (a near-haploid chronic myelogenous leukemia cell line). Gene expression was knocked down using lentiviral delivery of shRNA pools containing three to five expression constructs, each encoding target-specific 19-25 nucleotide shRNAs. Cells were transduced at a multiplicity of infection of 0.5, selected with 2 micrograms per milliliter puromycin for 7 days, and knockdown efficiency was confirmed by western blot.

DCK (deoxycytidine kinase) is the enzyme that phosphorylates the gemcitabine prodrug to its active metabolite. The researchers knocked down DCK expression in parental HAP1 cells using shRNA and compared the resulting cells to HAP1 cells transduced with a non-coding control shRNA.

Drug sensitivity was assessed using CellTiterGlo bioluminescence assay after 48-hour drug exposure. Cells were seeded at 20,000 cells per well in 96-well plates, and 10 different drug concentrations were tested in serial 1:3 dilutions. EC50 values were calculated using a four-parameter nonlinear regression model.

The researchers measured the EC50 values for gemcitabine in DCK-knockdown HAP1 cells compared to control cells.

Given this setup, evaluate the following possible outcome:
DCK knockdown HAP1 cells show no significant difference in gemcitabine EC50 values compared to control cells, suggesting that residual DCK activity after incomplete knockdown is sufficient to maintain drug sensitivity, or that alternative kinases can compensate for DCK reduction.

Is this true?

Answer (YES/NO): NO